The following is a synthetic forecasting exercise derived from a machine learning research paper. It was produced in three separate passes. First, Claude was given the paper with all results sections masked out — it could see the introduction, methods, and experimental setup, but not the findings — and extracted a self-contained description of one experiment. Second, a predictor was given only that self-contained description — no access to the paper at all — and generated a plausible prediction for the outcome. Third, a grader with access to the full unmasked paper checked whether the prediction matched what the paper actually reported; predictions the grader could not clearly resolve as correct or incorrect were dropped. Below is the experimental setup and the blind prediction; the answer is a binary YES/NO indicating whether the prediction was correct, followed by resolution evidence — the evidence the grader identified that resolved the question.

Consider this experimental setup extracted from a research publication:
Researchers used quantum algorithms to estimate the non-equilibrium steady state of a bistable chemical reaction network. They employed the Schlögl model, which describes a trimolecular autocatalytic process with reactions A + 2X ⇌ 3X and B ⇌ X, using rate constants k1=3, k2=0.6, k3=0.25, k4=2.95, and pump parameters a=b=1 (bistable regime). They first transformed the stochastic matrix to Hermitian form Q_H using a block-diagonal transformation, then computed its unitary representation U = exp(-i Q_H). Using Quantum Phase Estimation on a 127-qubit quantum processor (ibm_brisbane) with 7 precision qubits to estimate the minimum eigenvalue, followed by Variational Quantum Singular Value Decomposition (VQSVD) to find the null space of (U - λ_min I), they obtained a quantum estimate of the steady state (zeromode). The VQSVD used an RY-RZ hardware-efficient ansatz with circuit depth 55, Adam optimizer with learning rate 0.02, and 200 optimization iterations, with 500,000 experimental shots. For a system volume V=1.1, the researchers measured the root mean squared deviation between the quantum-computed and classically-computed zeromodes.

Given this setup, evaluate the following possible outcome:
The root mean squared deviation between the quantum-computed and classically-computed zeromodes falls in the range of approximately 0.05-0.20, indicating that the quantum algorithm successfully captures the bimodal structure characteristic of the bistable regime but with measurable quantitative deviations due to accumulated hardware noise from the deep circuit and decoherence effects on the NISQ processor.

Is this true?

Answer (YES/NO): NO